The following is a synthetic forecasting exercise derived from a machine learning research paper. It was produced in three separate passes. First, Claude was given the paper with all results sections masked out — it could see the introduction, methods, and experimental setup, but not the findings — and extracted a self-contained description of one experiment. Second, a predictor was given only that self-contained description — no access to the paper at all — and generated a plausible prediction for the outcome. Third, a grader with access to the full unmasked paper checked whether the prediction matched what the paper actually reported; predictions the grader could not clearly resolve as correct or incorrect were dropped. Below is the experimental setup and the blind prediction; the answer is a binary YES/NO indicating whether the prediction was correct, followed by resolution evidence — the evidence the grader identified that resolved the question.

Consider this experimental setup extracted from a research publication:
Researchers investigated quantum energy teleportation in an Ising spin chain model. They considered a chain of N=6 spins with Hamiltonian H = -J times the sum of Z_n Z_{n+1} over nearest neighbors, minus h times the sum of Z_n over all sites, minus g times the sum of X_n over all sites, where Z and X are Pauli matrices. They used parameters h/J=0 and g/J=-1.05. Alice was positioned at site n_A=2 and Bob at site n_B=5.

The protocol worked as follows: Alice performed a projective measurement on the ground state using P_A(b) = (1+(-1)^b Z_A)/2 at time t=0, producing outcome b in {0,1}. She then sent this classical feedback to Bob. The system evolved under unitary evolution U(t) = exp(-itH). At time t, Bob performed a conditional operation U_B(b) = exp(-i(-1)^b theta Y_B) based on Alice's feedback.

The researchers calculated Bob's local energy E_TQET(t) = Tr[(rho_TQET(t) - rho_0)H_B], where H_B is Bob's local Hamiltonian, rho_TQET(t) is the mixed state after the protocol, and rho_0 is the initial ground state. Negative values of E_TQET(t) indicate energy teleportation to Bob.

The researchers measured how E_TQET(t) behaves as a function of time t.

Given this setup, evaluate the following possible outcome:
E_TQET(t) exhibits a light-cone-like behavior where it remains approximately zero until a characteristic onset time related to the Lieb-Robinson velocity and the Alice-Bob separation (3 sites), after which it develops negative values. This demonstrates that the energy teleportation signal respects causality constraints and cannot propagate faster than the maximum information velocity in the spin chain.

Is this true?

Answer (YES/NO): NO